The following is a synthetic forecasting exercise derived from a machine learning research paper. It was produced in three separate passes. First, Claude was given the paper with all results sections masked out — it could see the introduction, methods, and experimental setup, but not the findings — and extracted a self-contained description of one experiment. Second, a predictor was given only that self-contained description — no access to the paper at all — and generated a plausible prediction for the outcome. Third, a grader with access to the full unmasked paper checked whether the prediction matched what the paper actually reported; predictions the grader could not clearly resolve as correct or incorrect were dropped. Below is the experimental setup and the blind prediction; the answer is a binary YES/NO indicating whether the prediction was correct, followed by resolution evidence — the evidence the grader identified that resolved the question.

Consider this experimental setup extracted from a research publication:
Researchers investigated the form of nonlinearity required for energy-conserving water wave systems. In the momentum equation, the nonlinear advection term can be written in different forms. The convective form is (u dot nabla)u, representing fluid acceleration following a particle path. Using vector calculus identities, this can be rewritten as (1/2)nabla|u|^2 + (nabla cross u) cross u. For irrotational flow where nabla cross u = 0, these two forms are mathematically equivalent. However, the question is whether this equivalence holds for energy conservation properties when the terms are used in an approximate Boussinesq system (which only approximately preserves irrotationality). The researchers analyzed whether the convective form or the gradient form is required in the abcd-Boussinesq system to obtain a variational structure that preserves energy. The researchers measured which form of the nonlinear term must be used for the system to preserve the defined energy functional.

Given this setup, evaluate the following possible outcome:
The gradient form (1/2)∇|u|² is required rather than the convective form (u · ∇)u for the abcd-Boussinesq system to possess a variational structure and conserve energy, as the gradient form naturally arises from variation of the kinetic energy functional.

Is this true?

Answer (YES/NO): YES